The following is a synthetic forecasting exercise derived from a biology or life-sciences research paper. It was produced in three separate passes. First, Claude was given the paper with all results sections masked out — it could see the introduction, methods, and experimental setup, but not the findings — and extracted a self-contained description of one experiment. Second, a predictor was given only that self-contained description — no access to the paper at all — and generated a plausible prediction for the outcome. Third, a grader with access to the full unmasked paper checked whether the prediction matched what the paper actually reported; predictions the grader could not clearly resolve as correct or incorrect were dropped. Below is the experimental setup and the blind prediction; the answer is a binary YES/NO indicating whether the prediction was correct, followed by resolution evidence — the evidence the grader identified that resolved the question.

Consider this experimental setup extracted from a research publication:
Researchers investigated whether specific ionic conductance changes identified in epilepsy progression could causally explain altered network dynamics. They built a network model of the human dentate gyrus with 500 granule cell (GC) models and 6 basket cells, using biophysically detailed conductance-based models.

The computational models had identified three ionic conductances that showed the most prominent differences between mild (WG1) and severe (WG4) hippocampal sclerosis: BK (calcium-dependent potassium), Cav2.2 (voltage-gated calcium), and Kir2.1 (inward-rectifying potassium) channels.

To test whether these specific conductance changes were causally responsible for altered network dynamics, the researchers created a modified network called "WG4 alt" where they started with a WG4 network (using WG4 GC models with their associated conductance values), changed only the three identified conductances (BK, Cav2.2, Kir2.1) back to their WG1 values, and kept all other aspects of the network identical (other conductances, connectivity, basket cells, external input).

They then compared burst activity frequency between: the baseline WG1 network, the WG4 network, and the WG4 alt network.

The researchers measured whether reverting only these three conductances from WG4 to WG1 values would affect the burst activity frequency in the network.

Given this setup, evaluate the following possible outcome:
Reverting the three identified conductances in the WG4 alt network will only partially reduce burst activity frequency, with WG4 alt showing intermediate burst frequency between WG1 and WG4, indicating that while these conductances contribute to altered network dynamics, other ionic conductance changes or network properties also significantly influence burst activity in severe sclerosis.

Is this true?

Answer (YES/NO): NO